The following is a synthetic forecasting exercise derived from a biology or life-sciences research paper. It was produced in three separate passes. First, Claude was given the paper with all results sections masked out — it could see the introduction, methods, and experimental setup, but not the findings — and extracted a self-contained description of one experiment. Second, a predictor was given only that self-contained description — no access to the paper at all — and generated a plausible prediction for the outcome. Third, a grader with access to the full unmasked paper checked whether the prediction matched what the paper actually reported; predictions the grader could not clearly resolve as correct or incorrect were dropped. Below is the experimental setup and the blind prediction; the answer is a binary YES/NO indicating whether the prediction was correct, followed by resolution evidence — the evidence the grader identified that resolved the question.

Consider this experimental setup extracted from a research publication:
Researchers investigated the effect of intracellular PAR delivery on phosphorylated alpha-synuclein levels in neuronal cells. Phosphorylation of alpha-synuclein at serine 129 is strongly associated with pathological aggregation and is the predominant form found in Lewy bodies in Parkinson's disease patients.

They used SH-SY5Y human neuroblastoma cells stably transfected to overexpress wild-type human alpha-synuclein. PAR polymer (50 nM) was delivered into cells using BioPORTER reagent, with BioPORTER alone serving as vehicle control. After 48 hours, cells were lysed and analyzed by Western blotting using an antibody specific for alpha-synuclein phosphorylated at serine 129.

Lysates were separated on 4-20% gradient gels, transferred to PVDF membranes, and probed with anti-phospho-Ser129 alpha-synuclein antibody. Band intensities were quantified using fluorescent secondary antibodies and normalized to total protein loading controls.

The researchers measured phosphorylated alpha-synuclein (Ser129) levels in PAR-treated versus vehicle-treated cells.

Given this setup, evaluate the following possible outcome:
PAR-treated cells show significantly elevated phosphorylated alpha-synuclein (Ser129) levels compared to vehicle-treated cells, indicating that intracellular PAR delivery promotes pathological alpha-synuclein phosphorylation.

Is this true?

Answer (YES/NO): YES